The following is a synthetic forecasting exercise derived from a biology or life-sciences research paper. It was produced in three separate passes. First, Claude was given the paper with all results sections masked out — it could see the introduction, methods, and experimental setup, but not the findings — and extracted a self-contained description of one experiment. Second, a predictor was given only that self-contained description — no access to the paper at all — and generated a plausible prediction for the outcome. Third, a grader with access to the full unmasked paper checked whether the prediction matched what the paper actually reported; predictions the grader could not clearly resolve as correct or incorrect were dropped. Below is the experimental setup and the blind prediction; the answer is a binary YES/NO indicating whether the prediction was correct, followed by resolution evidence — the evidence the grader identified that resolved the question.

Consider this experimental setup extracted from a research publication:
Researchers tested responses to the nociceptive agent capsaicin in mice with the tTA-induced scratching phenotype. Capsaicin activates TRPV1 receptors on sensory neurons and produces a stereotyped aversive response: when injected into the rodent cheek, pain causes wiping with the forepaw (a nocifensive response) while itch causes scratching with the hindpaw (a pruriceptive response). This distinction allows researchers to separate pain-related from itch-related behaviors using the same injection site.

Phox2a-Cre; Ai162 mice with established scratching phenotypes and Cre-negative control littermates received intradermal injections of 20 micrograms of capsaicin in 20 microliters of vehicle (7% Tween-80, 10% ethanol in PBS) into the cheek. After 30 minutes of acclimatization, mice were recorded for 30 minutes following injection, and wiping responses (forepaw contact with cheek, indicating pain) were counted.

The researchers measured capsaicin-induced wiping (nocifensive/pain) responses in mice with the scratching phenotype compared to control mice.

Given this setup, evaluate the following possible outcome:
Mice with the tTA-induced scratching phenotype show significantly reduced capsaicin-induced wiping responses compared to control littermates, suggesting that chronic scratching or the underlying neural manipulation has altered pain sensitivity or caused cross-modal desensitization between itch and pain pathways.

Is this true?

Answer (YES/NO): NO